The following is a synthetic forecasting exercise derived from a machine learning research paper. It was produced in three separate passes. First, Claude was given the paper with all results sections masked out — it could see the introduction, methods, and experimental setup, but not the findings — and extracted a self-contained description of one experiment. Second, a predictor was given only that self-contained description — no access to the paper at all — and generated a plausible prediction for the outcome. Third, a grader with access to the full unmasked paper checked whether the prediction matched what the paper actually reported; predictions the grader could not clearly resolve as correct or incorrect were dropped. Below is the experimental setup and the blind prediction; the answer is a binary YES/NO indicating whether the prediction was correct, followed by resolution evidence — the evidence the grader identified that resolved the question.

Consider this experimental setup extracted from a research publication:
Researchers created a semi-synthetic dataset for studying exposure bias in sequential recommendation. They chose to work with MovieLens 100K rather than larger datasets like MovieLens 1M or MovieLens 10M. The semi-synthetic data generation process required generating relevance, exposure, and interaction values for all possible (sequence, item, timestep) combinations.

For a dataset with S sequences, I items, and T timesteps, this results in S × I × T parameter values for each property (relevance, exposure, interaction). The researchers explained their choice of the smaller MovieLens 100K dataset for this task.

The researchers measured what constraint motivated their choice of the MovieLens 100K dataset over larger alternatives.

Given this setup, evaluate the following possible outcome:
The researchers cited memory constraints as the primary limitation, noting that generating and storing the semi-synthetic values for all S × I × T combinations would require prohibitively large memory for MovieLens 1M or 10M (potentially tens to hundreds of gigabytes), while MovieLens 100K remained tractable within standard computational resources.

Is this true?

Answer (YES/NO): YES